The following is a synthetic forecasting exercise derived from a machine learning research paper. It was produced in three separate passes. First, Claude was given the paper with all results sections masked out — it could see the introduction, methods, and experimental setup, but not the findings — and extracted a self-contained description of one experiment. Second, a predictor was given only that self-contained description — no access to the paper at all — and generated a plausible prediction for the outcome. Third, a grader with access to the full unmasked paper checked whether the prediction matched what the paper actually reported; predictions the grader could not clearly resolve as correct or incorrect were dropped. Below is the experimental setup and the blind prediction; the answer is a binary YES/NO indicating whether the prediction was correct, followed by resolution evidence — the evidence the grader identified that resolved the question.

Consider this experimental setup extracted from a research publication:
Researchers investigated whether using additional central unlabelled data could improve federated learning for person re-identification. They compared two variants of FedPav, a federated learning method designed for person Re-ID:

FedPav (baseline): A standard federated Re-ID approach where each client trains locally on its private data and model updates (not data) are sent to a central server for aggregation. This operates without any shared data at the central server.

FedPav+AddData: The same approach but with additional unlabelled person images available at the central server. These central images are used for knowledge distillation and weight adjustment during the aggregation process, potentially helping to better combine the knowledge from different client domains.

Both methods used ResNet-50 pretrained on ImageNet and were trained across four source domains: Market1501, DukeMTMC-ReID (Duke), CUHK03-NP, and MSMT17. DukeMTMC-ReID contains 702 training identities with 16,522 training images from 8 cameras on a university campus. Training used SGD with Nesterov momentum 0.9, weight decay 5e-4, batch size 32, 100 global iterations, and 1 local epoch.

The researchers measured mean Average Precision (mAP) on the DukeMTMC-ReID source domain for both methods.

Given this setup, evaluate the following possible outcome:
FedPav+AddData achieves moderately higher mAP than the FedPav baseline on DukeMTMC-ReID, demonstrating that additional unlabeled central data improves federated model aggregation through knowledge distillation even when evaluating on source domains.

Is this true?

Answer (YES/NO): NO